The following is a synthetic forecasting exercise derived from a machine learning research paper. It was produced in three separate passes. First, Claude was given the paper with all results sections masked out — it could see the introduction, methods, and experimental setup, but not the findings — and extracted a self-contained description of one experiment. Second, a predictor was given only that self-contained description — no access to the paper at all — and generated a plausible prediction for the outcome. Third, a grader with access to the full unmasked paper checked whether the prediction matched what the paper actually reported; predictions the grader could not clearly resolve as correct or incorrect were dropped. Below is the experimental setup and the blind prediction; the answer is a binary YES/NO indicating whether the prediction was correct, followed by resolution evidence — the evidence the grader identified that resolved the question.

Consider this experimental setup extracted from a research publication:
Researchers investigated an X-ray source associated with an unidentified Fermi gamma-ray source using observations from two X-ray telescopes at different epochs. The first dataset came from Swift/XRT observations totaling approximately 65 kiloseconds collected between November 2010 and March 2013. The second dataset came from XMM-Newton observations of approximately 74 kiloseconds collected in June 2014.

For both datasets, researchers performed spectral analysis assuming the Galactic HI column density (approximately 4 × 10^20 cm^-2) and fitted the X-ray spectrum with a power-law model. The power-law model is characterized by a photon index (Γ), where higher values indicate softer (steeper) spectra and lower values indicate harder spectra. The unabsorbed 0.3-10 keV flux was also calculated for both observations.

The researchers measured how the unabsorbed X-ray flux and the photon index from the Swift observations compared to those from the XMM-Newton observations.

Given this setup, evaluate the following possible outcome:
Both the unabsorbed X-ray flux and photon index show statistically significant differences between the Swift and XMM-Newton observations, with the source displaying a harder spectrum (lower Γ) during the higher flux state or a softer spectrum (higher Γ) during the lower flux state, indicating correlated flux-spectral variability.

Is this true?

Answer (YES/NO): NO